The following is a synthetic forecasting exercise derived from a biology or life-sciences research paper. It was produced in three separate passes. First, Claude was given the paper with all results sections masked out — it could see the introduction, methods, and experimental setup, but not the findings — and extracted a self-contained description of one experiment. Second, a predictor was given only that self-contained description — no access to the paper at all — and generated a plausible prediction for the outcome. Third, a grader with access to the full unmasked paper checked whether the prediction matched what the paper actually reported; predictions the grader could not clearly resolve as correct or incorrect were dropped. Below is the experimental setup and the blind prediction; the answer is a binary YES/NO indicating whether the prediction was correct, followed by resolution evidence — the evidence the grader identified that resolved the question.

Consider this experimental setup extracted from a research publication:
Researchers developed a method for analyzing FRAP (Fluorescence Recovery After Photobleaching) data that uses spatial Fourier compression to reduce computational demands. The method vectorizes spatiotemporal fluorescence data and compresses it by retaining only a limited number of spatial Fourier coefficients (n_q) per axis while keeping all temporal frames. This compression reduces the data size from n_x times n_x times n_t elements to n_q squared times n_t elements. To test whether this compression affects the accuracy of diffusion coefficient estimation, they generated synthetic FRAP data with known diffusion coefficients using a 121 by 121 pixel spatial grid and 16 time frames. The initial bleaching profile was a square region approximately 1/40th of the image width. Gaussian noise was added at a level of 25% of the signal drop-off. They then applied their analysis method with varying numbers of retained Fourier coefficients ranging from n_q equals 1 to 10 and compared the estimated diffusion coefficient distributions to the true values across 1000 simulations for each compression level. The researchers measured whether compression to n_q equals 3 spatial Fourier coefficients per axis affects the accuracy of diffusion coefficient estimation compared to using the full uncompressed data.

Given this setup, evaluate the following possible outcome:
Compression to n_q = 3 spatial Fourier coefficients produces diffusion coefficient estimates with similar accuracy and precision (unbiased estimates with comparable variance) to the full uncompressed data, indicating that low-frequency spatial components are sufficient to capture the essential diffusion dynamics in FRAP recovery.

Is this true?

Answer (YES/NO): NO